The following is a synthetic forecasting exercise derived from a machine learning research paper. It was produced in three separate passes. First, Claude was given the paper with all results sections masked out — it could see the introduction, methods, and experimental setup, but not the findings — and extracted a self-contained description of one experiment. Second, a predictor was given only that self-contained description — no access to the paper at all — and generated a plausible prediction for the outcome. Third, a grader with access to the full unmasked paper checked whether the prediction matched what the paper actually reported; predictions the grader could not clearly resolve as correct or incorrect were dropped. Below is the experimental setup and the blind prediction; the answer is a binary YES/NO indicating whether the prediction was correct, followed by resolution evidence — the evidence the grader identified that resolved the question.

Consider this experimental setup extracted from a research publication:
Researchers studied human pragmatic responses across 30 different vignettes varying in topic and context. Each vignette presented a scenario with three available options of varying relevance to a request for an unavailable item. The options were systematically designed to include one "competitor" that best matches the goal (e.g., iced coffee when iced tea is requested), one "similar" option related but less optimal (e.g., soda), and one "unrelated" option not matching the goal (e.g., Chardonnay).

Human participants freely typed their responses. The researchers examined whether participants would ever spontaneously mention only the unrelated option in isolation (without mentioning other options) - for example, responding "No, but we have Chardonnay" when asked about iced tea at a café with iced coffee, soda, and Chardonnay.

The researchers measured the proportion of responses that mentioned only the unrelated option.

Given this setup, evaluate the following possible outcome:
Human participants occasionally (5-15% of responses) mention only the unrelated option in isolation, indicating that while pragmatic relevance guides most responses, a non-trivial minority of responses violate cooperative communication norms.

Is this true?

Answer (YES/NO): NO